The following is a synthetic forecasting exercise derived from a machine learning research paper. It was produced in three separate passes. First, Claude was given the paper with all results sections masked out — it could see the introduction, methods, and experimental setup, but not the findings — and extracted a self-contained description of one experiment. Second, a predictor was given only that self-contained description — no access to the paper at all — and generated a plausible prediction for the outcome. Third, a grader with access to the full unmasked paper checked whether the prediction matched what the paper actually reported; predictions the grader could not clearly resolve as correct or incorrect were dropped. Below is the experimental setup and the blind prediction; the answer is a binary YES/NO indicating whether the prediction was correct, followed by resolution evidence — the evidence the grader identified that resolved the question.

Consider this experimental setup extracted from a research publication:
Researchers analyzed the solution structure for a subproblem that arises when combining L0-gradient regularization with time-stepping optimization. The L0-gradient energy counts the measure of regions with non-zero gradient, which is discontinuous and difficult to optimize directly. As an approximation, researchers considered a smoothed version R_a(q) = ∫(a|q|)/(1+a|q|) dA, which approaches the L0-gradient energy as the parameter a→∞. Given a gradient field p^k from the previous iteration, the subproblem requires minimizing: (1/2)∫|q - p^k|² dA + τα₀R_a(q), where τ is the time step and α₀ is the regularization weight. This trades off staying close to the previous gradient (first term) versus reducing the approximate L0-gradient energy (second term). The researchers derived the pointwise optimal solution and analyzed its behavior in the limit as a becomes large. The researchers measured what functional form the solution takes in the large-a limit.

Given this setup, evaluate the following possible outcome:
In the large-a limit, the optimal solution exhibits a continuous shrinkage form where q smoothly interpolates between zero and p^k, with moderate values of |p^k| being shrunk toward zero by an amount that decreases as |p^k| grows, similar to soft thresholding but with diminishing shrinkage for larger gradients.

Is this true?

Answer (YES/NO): NO